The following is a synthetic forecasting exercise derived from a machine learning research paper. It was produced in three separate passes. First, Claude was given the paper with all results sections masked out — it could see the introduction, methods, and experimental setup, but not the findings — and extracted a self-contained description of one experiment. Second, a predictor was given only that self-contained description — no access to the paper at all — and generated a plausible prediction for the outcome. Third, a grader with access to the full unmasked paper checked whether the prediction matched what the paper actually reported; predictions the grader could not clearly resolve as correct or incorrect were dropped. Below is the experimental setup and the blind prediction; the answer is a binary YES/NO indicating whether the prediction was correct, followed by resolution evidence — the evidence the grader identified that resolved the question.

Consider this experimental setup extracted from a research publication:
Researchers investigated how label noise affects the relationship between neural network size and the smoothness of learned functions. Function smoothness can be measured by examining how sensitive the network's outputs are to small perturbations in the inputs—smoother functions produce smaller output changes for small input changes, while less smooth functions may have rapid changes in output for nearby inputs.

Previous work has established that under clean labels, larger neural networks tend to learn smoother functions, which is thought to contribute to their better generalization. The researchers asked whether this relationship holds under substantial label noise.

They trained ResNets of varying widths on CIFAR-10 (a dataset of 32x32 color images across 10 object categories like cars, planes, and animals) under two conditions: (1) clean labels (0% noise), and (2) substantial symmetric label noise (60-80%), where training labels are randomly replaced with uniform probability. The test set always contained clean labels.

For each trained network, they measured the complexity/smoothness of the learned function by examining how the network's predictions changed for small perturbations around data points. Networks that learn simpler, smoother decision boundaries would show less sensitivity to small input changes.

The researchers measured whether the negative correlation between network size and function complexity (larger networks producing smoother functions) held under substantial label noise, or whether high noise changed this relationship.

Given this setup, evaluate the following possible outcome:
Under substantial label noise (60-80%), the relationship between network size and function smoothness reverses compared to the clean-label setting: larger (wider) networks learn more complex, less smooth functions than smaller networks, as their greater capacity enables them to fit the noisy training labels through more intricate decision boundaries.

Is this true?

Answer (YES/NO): YES